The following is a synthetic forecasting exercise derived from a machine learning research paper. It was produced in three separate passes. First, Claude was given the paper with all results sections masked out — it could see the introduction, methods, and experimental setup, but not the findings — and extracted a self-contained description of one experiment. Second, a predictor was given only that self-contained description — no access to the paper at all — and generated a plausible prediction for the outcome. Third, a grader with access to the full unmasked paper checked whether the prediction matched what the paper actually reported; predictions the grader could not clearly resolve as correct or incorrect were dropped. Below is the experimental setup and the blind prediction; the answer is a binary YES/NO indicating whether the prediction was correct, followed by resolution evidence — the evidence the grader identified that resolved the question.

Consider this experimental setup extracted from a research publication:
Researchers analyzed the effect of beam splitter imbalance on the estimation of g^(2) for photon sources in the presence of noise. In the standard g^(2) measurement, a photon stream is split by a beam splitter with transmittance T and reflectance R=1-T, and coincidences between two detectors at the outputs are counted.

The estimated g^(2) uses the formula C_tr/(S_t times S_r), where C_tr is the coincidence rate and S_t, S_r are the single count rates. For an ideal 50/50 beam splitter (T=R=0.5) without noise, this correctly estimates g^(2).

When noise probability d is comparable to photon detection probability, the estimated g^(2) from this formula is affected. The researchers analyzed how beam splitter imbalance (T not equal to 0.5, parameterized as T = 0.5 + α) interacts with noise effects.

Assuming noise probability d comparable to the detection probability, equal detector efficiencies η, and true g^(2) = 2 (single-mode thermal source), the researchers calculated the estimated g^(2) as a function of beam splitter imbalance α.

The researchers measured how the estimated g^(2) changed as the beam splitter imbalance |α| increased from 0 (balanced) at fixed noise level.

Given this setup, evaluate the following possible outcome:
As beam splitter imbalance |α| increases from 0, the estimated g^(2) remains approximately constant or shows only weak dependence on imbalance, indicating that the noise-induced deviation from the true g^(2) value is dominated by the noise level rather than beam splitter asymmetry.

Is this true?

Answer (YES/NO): NO